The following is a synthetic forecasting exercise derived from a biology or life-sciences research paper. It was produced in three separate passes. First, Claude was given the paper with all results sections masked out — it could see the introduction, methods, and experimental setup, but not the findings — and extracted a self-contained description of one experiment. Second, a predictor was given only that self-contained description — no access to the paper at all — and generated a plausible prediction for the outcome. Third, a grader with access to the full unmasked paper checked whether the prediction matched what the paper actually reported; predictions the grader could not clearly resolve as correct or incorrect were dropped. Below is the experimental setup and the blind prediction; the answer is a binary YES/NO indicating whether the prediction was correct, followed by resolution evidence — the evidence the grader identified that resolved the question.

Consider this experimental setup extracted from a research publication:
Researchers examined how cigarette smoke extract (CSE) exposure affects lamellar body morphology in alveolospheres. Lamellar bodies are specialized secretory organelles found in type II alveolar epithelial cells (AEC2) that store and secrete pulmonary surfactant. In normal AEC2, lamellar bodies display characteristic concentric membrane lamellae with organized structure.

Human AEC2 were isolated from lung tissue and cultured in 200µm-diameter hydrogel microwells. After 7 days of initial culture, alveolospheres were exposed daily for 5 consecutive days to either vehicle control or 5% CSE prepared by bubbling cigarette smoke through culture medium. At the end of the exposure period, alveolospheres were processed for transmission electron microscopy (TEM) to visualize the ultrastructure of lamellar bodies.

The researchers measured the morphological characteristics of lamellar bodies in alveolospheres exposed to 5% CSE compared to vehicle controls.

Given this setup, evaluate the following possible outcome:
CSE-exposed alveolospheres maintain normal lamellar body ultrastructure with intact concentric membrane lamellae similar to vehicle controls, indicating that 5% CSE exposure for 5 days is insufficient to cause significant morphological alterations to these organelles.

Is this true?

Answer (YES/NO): NO